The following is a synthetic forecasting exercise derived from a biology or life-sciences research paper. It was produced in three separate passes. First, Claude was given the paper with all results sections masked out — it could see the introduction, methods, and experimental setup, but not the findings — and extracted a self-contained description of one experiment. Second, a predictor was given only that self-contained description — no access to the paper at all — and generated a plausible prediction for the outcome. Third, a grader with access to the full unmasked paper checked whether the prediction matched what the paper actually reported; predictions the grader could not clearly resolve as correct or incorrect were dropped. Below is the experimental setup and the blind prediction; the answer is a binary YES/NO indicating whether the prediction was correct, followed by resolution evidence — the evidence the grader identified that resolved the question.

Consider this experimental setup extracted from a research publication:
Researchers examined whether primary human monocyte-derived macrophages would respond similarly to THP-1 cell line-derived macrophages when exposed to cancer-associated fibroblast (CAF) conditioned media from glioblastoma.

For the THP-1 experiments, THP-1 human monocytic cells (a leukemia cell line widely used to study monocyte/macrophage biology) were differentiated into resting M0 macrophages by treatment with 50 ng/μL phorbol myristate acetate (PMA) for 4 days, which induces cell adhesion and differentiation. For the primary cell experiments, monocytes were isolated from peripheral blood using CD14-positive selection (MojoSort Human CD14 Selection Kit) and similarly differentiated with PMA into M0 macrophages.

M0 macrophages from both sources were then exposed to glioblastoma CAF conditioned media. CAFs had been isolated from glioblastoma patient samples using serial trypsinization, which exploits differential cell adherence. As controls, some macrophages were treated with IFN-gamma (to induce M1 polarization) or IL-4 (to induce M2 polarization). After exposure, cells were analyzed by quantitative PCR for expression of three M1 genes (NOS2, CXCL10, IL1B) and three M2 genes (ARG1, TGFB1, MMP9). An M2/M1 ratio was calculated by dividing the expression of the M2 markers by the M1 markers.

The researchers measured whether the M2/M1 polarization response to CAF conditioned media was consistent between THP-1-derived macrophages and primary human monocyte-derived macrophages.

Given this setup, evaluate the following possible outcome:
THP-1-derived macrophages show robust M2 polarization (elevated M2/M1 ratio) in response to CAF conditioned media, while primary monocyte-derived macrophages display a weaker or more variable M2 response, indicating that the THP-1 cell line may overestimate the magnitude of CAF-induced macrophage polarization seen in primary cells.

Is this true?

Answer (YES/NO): NO